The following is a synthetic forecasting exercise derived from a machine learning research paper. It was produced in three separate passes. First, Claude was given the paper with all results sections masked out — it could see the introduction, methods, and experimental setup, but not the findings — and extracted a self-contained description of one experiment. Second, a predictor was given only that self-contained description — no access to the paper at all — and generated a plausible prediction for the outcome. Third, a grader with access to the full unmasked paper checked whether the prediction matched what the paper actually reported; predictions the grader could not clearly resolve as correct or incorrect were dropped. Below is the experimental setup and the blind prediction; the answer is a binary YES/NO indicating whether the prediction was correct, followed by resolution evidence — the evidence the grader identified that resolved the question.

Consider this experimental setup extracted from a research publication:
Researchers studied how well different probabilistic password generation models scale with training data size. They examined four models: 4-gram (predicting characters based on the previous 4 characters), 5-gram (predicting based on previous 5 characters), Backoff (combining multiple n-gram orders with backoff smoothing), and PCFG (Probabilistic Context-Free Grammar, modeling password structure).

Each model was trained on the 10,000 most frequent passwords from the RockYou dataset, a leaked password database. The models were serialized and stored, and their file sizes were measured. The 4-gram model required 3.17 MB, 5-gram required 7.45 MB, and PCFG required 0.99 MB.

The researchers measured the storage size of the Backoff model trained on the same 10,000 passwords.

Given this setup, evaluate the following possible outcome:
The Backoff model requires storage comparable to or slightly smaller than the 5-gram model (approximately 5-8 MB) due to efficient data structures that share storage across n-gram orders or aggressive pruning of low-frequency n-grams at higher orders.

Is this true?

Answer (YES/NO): NO